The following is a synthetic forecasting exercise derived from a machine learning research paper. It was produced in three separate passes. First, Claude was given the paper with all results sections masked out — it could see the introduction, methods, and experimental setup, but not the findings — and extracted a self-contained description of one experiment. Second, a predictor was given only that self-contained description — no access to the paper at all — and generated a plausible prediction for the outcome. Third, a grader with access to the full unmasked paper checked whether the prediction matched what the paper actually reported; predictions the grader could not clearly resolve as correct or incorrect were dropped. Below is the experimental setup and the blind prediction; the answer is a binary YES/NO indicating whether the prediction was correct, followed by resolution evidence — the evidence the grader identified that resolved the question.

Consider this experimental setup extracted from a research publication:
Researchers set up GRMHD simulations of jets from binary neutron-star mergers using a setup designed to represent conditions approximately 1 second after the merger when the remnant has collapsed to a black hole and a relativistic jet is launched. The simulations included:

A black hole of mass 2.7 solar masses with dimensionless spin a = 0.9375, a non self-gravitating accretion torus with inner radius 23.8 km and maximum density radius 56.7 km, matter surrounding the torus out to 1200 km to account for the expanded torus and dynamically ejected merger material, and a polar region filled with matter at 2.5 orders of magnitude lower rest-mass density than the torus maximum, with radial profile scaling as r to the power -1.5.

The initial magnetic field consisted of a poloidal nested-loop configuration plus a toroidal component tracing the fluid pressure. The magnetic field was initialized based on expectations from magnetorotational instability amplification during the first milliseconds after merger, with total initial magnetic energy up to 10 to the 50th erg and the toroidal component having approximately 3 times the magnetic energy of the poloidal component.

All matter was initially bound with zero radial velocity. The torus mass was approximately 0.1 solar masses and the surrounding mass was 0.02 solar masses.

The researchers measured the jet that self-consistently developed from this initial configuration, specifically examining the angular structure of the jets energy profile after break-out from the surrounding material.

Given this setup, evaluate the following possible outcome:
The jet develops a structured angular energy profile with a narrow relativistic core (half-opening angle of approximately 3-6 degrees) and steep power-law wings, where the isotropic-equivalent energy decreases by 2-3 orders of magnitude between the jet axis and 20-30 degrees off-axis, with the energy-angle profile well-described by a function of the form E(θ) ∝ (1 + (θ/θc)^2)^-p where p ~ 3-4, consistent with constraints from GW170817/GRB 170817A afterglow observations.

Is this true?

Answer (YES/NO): NO